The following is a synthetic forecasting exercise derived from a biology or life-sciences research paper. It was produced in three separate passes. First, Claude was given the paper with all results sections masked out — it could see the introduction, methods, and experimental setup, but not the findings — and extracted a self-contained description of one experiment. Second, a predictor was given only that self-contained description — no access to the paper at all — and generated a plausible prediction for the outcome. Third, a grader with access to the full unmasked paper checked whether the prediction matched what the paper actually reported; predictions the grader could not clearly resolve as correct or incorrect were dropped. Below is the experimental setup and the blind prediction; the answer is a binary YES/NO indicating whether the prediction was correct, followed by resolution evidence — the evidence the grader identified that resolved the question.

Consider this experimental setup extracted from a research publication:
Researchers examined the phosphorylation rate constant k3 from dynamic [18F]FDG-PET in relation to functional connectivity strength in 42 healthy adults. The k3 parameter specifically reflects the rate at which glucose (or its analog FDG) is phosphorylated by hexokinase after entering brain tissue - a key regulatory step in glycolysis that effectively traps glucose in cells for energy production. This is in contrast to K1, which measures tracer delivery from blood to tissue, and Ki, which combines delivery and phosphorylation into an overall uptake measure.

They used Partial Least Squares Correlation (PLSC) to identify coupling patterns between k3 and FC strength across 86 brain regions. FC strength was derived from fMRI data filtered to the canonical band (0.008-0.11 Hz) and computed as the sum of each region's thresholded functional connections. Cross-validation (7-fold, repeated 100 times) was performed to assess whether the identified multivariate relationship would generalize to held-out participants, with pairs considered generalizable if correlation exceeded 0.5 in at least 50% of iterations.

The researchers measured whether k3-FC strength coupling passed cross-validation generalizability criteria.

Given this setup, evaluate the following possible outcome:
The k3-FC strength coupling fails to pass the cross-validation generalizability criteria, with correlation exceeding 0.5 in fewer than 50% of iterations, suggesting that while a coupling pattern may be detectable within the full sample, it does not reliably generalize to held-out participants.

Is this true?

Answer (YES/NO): YES